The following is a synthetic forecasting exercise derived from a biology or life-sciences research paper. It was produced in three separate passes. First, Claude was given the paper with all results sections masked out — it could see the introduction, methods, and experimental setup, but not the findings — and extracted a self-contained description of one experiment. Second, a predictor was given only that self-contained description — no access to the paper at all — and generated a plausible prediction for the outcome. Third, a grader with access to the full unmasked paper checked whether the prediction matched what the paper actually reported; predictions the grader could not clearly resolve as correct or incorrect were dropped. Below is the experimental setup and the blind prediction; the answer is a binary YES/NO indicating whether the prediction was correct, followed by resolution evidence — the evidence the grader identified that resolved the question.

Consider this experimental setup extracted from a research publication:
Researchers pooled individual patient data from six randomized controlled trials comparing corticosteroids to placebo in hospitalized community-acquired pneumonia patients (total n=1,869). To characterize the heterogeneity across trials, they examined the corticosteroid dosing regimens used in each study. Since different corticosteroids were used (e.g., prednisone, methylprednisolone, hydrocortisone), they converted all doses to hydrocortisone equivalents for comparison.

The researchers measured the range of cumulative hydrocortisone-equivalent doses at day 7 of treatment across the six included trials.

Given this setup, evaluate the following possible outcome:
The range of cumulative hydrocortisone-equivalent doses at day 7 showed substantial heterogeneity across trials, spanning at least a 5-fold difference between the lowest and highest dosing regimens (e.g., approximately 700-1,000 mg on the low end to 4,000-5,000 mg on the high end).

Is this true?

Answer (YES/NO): NO